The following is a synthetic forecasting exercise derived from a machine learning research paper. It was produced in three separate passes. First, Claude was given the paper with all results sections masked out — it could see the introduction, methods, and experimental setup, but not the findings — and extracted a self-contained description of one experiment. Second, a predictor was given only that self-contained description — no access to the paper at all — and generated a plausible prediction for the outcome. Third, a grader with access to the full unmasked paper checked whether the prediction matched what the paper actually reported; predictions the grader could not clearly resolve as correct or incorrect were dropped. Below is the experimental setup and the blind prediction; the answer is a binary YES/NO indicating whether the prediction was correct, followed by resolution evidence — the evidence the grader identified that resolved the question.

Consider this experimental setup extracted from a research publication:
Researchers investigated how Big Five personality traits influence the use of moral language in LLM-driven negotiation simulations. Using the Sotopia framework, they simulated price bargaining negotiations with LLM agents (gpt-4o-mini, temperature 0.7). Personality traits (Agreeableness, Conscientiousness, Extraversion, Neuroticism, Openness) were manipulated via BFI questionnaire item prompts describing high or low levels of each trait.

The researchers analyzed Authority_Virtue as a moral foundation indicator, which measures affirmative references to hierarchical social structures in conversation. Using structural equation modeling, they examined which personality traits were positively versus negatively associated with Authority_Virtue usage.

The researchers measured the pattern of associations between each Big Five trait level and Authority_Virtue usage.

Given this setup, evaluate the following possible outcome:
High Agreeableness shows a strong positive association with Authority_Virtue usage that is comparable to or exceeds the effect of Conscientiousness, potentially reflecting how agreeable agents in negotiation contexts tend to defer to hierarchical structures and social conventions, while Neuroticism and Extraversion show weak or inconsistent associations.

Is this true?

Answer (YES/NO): NO